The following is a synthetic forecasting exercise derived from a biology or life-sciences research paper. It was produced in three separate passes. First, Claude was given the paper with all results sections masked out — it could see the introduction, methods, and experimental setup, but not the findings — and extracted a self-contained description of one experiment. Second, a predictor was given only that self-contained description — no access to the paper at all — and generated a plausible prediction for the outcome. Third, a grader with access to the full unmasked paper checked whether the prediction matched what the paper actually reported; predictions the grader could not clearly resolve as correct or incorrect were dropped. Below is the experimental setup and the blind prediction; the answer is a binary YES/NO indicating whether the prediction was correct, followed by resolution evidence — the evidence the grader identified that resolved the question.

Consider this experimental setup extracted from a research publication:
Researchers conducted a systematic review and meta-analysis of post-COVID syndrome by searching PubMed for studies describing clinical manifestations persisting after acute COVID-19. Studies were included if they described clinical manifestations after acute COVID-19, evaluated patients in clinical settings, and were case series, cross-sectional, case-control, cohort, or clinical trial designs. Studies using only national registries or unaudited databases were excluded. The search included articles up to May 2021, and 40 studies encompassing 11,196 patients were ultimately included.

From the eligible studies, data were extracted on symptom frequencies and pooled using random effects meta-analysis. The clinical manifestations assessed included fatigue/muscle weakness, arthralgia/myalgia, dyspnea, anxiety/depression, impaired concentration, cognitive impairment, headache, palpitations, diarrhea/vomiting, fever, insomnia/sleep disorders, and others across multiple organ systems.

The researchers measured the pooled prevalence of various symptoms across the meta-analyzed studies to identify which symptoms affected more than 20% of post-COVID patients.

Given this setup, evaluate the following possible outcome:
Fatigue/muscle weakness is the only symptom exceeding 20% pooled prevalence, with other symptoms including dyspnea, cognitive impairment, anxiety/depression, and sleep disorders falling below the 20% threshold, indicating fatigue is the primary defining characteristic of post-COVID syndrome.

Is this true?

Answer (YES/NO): NO